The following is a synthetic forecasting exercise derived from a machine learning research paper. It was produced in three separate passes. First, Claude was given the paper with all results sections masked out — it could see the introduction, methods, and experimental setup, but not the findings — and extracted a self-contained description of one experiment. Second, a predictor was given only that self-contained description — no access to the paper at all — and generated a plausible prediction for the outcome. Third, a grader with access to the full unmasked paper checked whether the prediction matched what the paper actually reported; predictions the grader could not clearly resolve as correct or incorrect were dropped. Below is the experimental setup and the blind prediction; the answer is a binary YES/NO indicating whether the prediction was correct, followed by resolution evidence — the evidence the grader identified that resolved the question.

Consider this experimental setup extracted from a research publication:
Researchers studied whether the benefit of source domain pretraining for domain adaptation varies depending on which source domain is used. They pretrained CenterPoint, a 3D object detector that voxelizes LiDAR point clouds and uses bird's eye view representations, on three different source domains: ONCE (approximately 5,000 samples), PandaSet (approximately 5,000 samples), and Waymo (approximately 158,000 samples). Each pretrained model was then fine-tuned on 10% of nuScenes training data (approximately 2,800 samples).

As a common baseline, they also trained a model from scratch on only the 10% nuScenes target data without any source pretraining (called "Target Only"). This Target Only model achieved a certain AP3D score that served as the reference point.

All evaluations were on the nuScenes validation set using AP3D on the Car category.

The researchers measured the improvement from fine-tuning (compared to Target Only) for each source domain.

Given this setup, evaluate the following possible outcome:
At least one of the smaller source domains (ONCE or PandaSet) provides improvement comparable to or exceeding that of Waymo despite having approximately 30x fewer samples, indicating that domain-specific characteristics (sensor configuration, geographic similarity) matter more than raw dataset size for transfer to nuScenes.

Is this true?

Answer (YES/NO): NO